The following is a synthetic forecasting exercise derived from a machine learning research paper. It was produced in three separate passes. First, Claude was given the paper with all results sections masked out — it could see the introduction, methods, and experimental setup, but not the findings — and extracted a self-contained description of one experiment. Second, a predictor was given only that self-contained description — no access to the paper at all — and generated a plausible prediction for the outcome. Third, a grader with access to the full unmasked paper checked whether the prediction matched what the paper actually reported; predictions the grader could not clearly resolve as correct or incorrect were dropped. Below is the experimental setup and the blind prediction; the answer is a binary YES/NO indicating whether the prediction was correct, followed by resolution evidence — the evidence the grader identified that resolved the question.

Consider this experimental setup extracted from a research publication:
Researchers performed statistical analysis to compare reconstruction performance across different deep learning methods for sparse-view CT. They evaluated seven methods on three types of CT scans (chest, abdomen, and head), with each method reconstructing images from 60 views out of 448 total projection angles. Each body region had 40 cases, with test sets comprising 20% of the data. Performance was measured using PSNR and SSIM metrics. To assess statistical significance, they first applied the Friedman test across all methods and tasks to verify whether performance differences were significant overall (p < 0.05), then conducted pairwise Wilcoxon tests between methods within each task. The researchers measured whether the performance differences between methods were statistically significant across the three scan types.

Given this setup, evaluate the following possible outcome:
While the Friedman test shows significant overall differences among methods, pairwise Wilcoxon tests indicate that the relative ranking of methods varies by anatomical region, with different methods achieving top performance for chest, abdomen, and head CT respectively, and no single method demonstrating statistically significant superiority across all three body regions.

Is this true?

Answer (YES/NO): NO